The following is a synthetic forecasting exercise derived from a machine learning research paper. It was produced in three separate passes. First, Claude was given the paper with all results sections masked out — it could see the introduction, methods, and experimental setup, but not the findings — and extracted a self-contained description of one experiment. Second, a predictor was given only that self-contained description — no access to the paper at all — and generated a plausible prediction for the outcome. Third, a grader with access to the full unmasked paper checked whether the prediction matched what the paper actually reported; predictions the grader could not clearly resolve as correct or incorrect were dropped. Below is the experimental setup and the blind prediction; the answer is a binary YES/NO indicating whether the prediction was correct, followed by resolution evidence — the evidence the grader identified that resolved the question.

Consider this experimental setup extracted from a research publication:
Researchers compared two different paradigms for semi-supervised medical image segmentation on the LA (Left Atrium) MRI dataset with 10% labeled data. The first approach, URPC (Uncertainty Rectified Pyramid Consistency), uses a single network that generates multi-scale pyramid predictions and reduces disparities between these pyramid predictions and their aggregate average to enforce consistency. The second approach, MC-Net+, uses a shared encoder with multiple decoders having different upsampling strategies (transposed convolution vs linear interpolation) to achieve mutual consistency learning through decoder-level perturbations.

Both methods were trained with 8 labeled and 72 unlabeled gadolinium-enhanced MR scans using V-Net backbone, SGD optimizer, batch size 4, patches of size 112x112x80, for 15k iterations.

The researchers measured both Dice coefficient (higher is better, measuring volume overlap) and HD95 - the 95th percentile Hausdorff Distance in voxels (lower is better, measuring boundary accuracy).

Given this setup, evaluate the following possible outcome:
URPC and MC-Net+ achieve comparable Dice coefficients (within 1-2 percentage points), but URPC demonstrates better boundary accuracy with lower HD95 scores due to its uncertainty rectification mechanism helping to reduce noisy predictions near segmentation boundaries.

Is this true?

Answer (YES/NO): NO